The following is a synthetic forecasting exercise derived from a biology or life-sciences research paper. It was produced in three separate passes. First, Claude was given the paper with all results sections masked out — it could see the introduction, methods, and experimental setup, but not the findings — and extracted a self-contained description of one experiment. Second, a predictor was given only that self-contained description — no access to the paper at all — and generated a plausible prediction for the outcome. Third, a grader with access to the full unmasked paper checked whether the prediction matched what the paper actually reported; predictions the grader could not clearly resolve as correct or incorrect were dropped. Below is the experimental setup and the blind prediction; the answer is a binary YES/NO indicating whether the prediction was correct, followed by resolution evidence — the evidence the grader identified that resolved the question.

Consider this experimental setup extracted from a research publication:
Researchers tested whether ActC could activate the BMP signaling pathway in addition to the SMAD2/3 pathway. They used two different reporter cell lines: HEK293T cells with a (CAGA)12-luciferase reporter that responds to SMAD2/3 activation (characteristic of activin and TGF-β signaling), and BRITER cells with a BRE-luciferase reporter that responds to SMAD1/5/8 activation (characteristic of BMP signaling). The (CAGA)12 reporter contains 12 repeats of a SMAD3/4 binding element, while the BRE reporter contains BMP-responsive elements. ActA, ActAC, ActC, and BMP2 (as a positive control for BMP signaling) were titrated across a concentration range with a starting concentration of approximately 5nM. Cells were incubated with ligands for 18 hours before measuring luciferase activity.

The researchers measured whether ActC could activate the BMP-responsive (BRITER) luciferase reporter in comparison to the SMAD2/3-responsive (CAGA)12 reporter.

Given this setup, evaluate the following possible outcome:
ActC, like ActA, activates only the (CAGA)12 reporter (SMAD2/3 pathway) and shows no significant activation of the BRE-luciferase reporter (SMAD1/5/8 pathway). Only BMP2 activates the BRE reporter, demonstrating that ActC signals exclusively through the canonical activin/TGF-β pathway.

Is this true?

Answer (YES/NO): NO